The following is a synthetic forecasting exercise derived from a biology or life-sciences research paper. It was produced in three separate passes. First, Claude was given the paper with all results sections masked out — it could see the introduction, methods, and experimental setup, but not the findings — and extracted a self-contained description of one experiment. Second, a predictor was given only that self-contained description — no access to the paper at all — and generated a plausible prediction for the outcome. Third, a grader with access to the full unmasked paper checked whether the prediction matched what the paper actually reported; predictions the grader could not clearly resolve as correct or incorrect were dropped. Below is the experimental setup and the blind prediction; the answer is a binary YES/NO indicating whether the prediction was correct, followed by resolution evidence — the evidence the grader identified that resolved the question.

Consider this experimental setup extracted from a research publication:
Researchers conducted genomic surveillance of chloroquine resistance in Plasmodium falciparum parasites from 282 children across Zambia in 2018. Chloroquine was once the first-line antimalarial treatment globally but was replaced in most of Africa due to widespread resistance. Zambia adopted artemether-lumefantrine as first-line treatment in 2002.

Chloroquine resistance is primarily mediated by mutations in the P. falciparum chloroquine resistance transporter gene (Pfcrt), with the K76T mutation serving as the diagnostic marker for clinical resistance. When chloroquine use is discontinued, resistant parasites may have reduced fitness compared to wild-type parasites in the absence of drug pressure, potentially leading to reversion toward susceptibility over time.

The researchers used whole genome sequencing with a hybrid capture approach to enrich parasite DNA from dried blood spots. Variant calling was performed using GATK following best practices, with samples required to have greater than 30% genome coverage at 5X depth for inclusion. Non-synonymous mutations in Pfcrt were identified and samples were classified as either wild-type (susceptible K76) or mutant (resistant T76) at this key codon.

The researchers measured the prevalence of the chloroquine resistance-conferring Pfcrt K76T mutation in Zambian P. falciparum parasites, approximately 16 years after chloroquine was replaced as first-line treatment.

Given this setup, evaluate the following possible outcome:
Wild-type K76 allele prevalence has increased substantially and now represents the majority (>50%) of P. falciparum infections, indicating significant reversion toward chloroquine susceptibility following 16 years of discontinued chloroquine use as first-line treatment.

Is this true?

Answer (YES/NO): YES